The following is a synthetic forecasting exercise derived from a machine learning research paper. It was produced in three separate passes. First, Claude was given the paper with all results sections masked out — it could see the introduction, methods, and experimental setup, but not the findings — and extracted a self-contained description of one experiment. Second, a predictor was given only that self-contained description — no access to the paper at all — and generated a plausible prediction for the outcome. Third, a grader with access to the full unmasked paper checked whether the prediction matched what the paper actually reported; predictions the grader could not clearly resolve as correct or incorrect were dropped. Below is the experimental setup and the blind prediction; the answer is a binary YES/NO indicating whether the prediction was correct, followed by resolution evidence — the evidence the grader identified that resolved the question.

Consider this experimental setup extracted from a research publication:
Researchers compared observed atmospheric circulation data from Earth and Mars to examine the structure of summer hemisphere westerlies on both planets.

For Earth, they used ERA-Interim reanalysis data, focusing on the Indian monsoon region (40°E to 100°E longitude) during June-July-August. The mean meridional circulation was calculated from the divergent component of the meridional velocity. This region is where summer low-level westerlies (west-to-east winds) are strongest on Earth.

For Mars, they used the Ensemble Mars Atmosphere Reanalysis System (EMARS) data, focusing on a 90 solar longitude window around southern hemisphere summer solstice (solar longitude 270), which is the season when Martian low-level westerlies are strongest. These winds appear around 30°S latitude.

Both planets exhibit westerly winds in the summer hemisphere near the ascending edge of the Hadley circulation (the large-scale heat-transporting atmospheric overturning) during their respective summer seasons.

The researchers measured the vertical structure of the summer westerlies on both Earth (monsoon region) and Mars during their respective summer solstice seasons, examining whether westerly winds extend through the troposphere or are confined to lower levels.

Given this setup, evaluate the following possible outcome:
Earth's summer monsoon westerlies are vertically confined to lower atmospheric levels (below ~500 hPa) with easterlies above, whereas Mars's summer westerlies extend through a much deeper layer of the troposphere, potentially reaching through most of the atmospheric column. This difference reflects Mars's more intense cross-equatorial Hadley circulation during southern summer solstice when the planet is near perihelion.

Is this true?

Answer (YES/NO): NO